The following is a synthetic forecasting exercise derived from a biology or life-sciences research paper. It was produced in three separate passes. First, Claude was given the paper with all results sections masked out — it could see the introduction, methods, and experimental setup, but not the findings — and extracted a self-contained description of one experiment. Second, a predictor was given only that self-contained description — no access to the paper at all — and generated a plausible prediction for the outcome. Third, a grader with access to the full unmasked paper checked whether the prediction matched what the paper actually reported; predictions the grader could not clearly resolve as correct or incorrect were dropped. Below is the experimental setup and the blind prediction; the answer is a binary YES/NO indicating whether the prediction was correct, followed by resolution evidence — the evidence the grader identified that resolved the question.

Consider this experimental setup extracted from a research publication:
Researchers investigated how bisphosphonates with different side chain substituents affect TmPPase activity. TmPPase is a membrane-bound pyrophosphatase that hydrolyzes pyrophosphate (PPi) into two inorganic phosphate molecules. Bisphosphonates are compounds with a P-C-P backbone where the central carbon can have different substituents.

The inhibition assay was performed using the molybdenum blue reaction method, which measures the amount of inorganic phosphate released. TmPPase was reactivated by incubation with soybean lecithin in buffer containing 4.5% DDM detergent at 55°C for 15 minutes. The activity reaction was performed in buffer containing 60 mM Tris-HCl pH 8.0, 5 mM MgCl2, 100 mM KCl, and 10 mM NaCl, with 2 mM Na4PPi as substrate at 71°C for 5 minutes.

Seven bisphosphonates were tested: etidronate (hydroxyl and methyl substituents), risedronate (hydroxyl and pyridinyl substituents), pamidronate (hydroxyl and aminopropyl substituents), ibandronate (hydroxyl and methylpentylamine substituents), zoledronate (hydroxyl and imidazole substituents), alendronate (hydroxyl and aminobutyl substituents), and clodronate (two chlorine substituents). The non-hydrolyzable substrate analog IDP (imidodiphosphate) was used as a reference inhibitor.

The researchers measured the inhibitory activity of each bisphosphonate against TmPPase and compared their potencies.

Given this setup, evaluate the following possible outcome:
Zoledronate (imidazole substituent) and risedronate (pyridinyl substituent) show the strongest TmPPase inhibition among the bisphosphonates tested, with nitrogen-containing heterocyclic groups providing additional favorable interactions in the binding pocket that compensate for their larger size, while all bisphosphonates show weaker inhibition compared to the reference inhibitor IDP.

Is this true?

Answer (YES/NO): NO